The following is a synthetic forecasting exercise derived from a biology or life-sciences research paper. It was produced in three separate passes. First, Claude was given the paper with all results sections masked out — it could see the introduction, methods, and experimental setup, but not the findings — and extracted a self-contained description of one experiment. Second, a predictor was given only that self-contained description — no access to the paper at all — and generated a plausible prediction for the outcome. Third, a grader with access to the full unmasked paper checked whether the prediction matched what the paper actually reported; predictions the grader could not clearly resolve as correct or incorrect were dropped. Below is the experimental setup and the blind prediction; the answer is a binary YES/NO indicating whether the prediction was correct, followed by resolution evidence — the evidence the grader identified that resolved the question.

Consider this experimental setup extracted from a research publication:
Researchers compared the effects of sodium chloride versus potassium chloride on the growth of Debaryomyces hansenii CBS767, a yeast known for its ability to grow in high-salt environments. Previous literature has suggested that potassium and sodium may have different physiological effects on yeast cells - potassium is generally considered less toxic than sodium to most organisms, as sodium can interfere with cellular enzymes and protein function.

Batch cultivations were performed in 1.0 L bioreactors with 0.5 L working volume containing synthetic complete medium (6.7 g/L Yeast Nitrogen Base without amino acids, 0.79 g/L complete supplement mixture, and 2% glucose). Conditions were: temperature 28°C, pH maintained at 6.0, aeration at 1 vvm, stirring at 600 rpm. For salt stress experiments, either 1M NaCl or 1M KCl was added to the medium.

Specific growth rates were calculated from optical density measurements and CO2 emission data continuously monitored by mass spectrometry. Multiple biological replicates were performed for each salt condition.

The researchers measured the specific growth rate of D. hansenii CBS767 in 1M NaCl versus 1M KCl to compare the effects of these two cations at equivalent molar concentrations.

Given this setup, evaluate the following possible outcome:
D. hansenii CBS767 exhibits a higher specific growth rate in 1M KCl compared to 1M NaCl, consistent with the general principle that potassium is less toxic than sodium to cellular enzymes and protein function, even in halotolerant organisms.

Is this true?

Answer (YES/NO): NO